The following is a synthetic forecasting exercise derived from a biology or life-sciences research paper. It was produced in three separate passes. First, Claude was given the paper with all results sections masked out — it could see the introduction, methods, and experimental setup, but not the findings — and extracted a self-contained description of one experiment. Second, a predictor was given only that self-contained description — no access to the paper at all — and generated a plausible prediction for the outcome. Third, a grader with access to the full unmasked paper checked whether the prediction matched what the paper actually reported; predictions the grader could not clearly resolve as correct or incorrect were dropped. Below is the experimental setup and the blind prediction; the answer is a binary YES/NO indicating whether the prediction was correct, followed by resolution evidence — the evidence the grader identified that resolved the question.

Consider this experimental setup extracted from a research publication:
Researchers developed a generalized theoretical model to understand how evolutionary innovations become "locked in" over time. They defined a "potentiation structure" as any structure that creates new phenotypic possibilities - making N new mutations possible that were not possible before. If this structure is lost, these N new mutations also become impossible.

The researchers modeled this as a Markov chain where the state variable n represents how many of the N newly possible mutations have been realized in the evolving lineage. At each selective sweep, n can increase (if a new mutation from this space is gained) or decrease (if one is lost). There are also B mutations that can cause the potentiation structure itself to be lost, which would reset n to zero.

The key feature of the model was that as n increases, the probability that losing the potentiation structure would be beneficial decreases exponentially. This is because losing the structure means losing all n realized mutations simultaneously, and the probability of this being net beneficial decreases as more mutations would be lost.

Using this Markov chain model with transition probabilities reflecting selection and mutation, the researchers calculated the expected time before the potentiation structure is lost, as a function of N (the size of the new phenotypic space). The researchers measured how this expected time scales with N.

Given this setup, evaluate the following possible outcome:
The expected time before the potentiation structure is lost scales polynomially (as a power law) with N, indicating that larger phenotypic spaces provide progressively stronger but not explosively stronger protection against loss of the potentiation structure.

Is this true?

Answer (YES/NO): NO